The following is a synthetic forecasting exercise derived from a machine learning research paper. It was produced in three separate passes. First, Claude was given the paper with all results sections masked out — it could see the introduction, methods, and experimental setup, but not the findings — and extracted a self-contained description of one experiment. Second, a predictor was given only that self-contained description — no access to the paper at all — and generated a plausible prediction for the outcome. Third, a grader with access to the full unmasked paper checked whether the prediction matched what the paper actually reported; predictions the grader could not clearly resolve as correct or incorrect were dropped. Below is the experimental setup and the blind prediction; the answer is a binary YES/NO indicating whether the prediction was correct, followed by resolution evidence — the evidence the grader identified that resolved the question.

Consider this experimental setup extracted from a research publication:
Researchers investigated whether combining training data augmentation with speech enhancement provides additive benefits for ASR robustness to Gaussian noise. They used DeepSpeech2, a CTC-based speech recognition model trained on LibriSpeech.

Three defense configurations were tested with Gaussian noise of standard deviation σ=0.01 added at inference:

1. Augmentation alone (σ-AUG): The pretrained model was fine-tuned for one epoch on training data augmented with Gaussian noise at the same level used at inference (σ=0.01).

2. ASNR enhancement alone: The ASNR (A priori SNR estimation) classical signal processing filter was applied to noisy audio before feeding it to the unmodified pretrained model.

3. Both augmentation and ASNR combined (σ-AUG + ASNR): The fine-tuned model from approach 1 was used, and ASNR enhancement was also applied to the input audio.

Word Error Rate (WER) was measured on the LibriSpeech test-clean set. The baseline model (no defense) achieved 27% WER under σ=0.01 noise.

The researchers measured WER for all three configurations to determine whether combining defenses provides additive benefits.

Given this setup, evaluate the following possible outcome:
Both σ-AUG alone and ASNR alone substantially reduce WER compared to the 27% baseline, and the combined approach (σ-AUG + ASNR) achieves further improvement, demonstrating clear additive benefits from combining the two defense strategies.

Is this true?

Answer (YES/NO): NO